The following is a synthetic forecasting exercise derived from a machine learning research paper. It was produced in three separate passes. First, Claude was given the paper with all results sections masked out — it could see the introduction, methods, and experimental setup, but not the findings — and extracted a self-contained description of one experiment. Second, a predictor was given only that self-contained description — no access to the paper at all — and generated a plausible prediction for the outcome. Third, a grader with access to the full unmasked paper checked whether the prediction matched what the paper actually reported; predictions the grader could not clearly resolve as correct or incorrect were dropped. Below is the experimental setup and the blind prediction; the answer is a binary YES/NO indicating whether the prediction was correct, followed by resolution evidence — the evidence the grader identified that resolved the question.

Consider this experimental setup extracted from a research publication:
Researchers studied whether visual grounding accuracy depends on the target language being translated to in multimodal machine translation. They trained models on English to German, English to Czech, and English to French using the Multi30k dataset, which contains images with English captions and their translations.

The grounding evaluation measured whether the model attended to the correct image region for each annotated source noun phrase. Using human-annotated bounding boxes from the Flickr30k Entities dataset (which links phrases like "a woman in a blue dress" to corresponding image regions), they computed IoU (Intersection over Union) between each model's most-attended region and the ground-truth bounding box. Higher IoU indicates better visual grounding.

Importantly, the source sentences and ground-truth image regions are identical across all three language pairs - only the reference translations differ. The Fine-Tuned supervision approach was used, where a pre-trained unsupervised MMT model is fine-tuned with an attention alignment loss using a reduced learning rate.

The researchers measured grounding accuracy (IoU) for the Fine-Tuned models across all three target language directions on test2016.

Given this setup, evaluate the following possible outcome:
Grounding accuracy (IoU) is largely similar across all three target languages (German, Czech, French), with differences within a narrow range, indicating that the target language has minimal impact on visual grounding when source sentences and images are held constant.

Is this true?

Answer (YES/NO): YES